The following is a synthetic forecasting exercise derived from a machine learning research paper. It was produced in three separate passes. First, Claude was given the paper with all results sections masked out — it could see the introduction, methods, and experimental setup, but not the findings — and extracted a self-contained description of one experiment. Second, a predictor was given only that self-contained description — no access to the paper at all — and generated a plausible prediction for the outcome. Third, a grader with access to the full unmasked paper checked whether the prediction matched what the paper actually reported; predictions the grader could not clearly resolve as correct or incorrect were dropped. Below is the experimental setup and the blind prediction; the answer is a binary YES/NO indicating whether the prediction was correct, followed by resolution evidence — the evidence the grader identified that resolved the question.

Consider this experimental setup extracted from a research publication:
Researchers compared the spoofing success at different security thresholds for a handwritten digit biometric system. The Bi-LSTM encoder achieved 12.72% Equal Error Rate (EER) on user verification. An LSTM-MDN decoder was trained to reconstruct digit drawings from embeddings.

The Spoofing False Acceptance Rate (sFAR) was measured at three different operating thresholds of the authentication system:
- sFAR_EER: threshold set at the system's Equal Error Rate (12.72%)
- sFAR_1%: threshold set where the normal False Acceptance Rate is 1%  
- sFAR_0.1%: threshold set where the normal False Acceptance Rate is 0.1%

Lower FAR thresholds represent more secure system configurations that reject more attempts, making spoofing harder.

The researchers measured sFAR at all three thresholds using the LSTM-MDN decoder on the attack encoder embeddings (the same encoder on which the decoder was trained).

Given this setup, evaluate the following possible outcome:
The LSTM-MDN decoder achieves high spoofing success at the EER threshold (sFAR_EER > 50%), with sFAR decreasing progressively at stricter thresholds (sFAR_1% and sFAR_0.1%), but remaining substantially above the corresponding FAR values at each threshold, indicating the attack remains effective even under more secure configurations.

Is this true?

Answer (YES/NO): YES